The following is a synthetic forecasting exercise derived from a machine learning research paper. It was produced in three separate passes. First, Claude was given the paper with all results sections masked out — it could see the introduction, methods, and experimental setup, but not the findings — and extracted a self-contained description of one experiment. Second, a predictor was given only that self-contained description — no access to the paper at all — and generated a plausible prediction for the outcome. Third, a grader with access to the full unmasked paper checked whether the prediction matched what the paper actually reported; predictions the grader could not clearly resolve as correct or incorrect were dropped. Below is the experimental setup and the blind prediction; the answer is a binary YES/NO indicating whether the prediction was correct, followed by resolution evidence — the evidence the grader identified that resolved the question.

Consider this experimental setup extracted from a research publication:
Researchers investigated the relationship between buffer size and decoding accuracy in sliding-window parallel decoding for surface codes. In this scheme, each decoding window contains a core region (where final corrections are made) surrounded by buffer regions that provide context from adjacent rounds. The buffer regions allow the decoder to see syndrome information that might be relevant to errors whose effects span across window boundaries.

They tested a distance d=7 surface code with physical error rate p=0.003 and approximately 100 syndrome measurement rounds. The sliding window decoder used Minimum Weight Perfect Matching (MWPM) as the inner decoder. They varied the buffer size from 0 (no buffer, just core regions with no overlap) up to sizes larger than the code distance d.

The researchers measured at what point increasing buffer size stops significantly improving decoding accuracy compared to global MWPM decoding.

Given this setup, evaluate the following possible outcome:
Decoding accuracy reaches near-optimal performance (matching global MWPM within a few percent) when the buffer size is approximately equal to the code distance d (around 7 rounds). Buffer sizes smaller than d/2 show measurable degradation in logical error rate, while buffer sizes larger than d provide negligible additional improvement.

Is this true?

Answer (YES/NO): YES